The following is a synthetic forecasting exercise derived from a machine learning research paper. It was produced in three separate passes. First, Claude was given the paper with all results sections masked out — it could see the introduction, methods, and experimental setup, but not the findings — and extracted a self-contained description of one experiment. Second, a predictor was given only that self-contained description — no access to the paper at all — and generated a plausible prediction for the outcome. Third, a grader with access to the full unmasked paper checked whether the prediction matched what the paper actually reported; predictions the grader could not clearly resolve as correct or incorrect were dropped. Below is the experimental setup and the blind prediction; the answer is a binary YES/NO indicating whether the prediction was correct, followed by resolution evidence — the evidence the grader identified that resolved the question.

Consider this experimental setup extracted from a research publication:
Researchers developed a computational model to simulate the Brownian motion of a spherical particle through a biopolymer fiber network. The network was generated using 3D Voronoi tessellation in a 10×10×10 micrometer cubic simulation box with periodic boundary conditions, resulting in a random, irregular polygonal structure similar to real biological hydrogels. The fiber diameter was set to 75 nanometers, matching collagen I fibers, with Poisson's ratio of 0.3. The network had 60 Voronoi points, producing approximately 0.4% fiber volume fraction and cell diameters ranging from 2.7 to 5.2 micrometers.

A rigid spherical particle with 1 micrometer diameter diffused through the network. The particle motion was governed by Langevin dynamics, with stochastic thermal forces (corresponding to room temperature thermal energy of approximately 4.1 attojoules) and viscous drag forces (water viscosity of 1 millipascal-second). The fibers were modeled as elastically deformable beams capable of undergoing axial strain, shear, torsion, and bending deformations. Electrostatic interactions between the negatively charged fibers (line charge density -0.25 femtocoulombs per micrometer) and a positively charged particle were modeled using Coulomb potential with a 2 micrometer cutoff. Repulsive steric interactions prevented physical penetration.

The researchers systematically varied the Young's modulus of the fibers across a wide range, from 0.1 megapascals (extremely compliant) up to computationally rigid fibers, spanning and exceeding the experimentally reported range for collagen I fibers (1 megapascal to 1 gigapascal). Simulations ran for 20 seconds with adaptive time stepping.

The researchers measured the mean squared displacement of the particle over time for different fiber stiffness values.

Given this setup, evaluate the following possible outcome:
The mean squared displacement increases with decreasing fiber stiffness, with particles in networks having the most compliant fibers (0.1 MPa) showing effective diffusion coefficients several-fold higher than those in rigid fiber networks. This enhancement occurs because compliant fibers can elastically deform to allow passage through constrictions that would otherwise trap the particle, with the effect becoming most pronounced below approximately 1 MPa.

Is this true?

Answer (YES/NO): NO